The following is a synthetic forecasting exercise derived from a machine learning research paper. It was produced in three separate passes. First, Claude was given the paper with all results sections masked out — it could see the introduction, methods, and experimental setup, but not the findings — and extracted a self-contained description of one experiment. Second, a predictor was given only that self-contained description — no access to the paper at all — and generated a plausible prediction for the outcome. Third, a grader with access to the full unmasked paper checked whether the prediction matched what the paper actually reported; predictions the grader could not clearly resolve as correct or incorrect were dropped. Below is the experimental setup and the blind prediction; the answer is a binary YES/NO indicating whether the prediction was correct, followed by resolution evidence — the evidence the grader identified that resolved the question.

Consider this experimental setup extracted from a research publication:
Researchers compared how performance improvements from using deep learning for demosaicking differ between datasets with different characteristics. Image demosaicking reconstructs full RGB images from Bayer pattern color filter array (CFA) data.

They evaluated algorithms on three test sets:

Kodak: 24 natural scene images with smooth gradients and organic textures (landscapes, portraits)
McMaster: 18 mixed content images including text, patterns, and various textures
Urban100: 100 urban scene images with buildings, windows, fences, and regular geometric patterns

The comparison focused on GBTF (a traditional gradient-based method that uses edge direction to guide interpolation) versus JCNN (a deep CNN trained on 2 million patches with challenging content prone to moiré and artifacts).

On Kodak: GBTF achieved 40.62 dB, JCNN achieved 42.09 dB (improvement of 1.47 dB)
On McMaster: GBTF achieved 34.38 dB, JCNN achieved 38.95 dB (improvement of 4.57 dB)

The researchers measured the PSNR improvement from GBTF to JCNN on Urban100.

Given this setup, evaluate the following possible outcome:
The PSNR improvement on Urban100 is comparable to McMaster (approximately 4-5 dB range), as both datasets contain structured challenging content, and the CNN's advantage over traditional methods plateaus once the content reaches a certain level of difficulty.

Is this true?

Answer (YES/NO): NO